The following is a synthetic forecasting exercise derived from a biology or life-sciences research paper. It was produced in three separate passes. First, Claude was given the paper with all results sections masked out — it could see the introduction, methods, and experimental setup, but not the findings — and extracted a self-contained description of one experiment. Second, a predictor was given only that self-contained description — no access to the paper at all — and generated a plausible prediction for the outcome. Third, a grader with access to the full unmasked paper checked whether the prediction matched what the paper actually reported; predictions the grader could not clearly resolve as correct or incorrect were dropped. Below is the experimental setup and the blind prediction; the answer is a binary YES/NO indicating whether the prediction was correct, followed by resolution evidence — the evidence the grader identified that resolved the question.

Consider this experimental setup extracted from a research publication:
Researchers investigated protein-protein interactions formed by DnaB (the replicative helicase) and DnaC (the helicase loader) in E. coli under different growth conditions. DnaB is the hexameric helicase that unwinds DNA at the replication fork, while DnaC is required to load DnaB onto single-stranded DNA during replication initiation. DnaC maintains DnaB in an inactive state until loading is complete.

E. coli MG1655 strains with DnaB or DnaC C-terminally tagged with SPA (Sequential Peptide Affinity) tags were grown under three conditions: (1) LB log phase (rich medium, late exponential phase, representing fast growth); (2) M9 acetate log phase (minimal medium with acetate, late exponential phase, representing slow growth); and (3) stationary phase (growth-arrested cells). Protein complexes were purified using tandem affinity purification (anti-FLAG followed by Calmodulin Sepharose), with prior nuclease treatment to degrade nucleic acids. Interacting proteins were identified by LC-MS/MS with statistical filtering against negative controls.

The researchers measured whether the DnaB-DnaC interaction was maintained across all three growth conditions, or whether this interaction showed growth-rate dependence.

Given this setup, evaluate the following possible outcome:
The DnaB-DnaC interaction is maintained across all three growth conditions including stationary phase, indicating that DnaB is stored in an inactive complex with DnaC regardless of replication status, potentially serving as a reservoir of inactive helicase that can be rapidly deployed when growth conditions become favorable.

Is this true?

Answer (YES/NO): YES